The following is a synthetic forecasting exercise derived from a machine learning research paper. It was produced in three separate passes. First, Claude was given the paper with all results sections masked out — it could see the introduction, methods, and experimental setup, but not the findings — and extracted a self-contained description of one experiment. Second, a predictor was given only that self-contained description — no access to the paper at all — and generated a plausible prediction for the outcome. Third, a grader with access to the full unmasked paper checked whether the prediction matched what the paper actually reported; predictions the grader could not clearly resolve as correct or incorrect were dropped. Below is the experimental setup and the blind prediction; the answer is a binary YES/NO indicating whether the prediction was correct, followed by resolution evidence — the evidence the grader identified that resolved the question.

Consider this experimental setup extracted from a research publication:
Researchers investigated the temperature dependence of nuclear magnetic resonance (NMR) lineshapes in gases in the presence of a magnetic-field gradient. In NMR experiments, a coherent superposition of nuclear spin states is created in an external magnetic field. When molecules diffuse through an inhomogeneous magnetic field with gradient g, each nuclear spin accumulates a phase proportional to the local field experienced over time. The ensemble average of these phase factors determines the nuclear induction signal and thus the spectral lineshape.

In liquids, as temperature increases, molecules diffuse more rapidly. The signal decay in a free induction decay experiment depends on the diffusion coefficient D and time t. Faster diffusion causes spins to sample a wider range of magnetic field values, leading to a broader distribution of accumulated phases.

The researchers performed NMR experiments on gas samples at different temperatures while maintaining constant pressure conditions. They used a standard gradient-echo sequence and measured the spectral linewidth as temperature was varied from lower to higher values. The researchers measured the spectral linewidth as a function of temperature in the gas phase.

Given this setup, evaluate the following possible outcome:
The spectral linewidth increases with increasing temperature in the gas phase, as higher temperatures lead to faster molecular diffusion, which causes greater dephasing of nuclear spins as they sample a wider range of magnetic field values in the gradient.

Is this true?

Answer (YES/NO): NO